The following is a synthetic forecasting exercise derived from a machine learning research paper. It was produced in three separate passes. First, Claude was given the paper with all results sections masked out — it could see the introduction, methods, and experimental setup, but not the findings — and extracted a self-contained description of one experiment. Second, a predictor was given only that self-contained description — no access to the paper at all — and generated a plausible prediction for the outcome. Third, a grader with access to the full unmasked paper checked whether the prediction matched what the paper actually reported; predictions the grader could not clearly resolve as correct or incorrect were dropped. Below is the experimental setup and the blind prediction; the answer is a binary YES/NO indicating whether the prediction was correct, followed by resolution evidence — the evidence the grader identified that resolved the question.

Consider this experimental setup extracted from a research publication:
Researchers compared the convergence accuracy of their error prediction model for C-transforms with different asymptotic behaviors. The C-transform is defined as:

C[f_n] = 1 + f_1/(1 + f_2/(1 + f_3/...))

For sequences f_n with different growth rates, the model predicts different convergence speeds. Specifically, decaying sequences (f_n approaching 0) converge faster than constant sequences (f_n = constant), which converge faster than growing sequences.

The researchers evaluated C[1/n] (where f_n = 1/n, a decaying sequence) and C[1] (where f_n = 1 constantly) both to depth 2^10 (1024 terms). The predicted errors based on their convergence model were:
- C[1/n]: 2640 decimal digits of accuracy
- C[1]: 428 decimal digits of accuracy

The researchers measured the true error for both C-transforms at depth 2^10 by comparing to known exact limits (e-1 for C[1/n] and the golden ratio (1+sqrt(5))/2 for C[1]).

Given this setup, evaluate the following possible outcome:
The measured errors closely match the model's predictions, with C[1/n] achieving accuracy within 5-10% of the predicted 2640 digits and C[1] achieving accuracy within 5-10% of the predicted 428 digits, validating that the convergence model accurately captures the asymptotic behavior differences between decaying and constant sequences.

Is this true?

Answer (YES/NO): NO